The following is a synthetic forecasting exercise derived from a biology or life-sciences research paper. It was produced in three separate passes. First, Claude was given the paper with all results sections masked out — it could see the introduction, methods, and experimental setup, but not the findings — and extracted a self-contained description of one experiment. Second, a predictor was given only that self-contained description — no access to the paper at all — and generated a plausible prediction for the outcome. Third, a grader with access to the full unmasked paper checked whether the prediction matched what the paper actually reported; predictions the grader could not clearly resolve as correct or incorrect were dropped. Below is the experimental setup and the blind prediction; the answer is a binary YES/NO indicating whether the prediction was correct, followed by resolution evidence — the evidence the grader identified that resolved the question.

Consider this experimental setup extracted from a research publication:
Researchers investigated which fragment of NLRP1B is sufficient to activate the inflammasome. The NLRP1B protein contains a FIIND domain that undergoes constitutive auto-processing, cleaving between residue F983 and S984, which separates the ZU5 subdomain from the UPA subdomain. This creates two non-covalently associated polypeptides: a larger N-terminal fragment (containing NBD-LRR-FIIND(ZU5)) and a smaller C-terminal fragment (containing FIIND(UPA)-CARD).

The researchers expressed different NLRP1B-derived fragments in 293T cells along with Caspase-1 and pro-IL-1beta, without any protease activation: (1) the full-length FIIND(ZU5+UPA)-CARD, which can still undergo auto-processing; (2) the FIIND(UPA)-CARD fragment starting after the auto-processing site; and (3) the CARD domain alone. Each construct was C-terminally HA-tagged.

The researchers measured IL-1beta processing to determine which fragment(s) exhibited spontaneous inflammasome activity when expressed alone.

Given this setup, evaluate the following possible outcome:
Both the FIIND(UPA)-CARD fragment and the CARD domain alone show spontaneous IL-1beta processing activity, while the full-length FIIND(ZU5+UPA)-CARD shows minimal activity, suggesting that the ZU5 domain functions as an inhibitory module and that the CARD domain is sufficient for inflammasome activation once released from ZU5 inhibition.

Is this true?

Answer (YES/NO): NO